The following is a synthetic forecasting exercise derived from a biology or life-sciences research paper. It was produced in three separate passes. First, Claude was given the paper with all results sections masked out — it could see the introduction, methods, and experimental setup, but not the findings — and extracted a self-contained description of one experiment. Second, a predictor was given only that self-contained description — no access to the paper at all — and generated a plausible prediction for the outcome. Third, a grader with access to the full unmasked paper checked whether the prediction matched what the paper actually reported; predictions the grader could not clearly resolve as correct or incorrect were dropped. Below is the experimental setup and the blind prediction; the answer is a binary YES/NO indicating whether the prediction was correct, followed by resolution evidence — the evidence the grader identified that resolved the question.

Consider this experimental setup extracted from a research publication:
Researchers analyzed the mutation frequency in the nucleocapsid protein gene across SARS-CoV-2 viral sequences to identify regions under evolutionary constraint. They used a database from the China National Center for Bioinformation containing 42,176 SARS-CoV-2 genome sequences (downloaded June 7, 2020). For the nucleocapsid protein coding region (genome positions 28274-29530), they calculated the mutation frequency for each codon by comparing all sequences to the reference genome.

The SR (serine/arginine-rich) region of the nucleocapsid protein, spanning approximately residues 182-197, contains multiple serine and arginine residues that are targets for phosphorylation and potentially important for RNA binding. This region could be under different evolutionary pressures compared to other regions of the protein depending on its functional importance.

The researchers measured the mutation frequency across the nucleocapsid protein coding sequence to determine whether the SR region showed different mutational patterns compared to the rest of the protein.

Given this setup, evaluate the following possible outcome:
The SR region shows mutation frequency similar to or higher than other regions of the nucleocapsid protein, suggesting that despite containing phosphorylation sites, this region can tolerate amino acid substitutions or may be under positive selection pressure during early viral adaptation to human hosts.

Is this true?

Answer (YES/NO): YES